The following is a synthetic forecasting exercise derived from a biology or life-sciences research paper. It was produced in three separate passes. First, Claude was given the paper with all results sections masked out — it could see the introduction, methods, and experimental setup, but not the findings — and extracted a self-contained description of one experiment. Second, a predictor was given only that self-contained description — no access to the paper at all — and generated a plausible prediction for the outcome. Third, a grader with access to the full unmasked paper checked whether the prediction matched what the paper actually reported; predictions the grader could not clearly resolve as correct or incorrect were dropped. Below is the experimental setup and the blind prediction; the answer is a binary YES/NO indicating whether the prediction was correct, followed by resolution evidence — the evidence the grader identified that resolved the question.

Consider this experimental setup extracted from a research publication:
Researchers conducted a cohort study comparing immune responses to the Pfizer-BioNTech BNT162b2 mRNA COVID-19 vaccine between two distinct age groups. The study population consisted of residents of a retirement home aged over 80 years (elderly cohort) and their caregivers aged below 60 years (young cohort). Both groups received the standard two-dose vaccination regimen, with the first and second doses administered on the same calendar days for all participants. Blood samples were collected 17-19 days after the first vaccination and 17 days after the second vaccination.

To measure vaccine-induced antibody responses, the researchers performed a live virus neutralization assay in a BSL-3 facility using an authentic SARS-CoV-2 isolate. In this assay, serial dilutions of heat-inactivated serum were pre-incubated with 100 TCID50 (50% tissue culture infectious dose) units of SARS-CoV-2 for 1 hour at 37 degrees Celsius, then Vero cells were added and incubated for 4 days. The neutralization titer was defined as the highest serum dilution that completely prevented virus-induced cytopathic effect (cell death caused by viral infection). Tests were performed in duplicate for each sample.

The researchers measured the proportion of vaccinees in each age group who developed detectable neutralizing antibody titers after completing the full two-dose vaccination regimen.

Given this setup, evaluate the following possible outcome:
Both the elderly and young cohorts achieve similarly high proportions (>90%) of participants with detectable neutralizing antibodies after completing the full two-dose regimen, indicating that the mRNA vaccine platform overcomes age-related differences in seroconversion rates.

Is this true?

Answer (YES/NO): NO